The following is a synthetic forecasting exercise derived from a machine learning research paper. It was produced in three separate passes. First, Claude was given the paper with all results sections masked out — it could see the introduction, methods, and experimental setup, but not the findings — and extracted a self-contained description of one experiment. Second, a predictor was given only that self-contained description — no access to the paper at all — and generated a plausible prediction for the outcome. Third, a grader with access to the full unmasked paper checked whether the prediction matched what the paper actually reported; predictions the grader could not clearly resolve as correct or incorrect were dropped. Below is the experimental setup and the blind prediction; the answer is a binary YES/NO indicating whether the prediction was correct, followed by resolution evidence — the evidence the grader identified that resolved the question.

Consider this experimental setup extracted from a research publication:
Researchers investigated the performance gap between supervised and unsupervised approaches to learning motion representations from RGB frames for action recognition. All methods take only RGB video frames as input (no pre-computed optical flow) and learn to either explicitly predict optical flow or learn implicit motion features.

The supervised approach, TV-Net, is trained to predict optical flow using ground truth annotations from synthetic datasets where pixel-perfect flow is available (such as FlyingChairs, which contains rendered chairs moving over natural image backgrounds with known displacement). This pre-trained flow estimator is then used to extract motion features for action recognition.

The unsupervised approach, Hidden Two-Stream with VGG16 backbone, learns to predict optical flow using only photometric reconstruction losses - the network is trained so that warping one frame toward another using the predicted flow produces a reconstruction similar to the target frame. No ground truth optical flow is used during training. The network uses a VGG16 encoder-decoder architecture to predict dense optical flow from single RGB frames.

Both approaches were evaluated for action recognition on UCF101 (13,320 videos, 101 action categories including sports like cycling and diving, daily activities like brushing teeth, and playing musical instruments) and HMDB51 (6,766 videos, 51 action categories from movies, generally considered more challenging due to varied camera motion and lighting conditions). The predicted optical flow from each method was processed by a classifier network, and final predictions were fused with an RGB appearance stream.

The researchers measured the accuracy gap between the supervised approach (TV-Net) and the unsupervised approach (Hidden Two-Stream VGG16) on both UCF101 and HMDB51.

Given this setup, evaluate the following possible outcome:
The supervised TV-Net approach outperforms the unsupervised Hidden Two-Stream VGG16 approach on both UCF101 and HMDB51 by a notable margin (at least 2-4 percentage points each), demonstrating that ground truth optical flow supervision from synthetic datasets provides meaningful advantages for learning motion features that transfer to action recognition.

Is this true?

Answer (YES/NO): NO